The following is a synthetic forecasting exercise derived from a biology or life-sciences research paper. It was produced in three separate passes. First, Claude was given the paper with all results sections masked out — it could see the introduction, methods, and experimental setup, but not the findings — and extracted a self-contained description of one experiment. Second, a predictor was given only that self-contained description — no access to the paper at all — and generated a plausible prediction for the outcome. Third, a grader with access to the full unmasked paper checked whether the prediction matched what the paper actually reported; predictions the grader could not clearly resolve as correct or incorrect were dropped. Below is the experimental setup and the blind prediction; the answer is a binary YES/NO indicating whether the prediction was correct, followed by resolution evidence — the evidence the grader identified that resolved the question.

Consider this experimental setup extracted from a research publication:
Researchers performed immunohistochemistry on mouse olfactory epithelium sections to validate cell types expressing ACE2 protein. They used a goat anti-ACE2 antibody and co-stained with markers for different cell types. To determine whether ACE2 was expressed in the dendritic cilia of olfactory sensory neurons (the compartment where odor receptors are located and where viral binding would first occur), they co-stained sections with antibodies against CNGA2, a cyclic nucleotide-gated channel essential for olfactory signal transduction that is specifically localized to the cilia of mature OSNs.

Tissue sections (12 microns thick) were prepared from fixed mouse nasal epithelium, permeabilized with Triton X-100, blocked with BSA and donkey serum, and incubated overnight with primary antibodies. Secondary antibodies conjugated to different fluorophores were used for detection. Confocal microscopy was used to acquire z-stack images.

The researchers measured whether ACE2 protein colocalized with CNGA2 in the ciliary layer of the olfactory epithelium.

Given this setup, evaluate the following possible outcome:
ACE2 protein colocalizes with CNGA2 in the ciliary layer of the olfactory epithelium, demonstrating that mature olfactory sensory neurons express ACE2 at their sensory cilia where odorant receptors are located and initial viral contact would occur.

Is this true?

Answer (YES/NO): NO